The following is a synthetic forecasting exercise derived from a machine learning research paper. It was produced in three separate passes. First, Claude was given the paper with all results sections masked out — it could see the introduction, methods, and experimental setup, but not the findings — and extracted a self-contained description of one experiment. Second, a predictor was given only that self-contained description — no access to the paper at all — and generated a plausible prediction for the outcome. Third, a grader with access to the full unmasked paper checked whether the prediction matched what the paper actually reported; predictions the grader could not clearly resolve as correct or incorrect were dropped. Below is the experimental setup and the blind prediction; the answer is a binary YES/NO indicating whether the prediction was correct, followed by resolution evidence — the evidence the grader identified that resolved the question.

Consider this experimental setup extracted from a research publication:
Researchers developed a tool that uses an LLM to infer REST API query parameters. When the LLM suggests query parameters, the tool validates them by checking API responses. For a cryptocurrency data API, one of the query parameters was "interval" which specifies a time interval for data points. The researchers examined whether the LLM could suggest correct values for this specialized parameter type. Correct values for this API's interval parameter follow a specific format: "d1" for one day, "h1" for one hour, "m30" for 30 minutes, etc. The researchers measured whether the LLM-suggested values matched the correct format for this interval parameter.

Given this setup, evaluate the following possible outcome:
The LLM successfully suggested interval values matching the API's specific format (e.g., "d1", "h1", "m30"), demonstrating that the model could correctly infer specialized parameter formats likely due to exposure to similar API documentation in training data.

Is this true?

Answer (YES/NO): YES